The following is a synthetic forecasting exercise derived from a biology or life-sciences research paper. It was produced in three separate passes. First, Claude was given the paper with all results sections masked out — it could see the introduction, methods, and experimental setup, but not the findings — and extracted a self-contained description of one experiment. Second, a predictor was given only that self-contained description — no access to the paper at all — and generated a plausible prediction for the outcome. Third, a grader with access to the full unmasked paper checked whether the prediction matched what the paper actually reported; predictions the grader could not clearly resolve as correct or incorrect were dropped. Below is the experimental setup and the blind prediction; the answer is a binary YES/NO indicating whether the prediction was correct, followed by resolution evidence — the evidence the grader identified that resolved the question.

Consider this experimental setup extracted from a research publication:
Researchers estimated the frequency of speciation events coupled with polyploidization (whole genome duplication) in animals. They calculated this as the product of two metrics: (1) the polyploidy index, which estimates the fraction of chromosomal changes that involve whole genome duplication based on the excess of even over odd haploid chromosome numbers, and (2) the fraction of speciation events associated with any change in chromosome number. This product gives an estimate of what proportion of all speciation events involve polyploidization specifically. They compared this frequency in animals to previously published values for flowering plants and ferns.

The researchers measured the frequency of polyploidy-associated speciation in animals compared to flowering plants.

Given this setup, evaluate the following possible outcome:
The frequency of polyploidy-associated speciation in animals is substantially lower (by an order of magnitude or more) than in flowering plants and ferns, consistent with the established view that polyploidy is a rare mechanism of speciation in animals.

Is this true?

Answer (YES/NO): NO